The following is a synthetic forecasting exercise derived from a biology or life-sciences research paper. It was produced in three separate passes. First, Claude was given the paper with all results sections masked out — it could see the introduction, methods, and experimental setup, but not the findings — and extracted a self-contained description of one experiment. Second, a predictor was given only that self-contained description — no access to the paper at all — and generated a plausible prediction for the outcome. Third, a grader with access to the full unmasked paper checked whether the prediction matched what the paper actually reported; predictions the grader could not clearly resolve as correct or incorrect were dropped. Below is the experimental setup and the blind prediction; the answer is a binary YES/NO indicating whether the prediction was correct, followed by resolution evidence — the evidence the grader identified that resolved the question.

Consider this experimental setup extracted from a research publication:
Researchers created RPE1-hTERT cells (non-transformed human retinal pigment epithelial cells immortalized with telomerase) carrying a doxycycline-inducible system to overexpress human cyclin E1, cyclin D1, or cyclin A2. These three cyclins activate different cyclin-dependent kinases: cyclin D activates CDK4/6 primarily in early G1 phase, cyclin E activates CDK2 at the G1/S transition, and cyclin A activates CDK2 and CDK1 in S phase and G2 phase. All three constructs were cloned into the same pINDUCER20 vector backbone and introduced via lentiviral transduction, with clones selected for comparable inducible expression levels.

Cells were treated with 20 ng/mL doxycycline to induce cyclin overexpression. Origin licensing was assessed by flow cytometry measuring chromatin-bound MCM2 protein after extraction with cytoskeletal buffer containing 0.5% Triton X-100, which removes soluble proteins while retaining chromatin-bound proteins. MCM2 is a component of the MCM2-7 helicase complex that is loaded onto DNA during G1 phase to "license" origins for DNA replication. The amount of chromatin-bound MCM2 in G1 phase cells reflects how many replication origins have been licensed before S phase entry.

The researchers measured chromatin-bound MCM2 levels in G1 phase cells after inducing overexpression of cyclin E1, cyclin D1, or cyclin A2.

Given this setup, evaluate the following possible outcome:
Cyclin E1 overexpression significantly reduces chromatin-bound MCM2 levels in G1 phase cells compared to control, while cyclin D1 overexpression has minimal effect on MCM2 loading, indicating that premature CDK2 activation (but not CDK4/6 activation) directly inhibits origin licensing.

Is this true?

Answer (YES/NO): NO